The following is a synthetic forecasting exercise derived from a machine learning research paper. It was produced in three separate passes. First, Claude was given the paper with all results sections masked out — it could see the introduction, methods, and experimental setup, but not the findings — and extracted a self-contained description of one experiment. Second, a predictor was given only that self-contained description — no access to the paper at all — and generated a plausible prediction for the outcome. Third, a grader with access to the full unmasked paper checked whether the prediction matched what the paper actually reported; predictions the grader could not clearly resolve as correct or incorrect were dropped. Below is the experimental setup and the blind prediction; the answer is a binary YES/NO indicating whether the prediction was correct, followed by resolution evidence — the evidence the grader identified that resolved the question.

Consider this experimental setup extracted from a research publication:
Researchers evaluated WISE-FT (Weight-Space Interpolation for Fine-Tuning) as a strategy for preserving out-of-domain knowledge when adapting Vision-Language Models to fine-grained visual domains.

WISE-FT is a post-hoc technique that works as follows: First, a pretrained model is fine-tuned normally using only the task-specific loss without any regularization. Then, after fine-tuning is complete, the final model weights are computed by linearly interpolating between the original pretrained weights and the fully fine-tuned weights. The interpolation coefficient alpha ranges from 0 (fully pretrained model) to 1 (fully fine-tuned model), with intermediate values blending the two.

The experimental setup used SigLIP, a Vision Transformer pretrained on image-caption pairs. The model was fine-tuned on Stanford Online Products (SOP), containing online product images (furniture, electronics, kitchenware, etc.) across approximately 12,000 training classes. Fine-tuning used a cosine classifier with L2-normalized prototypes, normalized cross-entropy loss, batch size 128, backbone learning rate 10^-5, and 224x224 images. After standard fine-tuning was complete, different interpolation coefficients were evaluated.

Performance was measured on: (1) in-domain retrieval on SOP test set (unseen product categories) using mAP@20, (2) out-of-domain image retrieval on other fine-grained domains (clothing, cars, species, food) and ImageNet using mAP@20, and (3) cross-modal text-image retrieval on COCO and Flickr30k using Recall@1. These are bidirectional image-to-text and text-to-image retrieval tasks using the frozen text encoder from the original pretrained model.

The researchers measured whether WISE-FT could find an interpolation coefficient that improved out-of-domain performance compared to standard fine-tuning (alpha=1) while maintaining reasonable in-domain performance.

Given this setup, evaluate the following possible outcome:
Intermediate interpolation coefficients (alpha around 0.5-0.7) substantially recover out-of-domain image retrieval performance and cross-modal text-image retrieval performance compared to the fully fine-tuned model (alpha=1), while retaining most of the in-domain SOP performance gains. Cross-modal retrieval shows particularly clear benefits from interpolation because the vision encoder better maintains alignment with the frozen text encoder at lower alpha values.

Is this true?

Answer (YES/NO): NO